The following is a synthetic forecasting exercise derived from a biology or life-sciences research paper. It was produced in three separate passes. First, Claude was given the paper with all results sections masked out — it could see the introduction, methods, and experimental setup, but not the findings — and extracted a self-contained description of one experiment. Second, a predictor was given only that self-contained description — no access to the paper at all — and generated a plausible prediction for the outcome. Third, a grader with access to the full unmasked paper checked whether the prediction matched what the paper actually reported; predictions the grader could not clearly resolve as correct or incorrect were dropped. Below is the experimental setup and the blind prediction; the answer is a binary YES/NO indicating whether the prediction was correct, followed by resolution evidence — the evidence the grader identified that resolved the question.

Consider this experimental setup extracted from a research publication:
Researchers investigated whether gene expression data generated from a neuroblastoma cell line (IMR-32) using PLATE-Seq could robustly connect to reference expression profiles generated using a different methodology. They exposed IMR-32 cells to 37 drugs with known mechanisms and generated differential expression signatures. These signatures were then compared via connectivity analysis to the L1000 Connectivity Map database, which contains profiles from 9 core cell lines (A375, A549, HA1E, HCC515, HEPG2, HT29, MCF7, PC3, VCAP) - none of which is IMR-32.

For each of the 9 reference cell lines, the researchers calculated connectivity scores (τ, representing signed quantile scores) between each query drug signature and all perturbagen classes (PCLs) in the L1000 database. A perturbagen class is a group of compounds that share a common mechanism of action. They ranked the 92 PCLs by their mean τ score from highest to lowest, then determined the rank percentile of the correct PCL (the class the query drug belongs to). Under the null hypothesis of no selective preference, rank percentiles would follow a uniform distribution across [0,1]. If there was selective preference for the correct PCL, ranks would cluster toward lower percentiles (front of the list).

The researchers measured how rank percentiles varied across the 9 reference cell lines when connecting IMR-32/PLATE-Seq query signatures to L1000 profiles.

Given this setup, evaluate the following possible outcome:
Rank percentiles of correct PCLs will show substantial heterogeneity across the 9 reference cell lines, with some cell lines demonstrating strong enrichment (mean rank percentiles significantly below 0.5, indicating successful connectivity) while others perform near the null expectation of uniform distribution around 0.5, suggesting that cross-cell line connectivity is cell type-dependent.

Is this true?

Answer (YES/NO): YES